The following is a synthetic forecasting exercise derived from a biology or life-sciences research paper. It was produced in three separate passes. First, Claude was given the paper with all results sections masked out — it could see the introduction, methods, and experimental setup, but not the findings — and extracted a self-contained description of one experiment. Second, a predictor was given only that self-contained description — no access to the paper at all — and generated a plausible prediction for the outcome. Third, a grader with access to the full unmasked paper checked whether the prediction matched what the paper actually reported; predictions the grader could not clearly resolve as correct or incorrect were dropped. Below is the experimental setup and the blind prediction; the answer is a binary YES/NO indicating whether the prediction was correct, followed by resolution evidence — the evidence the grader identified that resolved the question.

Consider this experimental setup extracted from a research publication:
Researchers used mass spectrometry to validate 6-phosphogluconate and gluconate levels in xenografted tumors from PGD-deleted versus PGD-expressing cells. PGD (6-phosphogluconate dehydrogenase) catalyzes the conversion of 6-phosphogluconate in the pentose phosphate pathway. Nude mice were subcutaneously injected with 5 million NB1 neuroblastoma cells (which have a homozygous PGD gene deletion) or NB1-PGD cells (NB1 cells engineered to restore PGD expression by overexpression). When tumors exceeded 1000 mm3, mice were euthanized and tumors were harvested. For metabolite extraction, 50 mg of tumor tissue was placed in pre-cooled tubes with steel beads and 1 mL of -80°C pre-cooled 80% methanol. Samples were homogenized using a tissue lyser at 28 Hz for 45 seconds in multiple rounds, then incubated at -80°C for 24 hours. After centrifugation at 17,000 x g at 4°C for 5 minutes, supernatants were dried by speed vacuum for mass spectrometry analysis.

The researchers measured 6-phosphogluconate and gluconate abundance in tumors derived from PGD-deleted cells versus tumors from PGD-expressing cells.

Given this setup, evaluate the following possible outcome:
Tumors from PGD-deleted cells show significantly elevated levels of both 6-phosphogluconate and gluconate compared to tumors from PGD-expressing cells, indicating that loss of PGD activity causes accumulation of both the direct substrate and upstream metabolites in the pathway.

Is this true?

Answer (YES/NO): NO